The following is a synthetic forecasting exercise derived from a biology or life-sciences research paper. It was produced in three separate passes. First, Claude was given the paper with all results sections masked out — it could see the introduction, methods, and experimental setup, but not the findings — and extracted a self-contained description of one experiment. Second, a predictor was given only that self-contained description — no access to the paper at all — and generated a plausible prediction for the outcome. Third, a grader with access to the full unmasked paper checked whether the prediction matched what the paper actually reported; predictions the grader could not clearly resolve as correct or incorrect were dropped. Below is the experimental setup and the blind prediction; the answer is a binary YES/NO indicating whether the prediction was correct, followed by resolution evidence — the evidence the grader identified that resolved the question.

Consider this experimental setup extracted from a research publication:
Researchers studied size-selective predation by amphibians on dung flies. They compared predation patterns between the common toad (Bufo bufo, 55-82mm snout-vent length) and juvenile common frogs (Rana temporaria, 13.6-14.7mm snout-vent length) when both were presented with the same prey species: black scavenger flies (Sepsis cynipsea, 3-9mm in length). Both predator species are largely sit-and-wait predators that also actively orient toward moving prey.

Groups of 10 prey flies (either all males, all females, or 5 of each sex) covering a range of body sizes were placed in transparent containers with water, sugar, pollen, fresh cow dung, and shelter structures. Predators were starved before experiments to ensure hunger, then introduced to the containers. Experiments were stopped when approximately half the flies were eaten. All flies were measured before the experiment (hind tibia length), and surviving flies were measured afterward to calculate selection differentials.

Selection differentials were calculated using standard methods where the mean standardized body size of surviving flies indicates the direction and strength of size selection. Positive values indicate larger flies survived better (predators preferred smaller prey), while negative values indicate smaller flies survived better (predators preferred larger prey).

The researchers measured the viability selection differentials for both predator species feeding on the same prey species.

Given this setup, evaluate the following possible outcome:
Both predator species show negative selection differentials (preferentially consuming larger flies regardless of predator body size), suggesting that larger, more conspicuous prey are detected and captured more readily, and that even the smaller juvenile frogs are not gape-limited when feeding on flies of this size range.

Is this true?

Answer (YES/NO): NO